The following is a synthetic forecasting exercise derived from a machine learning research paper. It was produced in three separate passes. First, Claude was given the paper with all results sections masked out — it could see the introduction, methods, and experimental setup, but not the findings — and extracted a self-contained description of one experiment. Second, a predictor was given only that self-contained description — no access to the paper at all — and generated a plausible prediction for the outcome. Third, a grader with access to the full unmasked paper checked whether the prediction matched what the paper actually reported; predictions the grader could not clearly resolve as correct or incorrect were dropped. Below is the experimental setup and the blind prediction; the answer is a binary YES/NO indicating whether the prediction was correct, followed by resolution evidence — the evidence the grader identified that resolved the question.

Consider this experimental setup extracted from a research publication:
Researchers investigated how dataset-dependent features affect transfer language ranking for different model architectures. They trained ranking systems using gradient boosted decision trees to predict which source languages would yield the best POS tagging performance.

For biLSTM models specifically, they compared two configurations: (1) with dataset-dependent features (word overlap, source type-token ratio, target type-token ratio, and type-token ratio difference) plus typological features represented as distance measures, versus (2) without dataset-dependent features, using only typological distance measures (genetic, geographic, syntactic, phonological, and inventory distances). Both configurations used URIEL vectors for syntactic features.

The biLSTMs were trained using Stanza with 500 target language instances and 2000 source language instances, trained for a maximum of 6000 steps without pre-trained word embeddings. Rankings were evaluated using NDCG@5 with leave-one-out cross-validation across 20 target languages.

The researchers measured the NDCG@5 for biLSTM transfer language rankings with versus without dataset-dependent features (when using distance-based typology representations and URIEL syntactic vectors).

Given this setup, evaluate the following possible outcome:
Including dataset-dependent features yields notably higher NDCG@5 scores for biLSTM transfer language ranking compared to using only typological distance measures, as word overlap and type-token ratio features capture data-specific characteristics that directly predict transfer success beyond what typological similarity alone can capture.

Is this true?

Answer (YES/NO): YES